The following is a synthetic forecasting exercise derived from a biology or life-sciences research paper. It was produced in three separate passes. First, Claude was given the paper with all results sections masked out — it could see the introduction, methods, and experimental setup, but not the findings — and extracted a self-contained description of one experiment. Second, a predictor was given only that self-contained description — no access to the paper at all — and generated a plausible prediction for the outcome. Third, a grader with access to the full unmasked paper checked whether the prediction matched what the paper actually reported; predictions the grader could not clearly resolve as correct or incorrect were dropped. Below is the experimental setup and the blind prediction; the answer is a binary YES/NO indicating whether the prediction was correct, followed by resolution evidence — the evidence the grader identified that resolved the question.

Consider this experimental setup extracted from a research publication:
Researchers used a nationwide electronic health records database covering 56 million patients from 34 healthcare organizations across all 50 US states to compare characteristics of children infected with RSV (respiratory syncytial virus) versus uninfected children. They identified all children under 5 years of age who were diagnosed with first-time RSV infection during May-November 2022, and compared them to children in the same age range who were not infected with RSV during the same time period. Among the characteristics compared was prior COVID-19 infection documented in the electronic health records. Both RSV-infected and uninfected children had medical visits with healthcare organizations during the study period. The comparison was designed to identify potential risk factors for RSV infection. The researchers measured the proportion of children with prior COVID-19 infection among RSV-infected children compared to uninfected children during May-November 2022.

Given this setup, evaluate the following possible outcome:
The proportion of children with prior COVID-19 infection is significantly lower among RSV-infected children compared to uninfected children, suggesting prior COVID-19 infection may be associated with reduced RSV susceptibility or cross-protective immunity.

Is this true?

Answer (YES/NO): NO